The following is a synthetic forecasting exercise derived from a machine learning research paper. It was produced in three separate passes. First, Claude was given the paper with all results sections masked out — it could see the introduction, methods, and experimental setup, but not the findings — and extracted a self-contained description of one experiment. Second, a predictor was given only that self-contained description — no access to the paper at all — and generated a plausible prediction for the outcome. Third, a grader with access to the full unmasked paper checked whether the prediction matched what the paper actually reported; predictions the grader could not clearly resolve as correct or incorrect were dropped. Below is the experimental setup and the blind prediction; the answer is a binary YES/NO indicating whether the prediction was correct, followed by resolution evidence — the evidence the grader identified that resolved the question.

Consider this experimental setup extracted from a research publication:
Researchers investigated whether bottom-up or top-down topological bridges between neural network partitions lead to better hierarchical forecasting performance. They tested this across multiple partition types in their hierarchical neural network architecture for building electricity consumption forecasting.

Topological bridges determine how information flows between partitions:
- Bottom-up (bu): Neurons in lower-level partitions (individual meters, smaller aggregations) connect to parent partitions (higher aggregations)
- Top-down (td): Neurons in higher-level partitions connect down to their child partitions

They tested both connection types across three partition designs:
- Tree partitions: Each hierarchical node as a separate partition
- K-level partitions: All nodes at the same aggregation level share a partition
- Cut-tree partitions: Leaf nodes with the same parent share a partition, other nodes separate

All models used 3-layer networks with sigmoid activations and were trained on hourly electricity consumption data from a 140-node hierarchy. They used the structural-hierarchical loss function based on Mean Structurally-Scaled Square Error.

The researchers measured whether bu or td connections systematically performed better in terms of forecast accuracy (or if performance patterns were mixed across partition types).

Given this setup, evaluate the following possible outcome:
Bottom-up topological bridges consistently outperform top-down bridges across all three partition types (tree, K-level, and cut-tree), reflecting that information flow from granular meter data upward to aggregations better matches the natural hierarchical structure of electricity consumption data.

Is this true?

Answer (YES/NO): NO